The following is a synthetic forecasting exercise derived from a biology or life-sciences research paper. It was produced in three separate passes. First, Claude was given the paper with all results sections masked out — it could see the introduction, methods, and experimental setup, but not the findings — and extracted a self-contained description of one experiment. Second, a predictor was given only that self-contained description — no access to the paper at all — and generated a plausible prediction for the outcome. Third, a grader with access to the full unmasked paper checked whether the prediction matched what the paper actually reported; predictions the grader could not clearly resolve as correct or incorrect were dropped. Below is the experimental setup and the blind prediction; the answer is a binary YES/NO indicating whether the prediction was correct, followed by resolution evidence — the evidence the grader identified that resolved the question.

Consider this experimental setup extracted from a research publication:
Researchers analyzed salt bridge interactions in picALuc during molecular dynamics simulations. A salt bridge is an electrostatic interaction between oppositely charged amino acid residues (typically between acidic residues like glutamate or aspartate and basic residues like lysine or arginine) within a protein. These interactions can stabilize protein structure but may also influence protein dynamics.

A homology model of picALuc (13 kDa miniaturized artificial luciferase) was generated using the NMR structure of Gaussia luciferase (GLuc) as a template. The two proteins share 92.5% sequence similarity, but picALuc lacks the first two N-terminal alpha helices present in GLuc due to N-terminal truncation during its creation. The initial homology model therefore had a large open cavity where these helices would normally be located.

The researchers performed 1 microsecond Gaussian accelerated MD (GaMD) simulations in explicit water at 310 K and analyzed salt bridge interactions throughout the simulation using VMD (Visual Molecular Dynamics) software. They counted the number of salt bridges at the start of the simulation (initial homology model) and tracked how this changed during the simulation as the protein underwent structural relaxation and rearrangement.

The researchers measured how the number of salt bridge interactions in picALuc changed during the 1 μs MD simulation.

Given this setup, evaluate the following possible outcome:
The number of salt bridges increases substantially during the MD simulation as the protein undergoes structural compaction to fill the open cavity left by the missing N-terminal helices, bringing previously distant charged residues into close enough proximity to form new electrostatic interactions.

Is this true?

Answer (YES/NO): YES